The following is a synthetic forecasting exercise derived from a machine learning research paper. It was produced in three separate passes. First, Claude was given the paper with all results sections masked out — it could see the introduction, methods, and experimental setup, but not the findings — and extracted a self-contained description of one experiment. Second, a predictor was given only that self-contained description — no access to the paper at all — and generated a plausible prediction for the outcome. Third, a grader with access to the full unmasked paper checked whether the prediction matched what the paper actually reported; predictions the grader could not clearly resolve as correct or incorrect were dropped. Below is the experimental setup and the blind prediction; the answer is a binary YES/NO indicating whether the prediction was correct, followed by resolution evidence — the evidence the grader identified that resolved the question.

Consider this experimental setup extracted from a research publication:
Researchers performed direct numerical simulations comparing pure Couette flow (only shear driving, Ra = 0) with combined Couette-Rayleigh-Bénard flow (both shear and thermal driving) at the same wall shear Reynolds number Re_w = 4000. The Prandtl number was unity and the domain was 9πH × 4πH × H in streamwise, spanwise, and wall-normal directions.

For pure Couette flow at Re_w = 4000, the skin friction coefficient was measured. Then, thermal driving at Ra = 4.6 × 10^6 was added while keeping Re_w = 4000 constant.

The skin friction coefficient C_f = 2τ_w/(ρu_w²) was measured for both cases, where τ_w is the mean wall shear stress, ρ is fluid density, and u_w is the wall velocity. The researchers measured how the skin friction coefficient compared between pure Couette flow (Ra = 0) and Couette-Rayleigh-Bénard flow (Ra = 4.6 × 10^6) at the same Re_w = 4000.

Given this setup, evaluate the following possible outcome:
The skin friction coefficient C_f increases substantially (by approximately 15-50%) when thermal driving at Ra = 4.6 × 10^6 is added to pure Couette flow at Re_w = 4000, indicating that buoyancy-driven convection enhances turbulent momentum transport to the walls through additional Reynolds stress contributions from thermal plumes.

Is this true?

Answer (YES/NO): YES